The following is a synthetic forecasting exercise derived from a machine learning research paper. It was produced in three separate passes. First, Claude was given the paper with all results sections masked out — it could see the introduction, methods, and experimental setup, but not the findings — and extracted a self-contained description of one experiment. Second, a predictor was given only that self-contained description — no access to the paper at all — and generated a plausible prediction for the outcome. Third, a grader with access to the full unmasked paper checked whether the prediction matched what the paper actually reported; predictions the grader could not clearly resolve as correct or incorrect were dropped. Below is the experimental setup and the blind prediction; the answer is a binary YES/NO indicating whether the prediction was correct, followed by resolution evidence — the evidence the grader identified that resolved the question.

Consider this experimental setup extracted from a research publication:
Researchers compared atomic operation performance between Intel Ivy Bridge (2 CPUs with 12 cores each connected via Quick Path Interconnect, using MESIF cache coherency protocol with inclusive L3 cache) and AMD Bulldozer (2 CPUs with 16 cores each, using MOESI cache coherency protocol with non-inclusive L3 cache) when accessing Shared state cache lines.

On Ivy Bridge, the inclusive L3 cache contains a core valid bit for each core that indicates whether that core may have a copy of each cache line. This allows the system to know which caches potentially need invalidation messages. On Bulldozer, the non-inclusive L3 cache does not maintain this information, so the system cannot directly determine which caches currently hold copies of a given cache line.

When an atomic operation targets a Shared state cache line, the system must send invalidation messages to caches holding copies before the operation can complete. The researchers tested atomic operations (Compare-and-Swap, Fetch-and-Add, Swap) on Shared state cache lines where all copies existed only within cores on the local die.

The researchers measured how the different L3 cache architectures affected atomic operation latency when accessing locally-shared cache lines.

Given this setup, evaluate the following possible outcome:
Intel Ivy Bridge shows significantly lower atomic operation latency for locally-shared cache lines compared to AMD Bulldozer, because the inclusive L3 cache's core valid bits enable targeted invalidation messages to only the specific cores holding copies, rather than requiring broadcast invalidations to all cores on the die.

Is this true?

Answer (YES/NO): YES